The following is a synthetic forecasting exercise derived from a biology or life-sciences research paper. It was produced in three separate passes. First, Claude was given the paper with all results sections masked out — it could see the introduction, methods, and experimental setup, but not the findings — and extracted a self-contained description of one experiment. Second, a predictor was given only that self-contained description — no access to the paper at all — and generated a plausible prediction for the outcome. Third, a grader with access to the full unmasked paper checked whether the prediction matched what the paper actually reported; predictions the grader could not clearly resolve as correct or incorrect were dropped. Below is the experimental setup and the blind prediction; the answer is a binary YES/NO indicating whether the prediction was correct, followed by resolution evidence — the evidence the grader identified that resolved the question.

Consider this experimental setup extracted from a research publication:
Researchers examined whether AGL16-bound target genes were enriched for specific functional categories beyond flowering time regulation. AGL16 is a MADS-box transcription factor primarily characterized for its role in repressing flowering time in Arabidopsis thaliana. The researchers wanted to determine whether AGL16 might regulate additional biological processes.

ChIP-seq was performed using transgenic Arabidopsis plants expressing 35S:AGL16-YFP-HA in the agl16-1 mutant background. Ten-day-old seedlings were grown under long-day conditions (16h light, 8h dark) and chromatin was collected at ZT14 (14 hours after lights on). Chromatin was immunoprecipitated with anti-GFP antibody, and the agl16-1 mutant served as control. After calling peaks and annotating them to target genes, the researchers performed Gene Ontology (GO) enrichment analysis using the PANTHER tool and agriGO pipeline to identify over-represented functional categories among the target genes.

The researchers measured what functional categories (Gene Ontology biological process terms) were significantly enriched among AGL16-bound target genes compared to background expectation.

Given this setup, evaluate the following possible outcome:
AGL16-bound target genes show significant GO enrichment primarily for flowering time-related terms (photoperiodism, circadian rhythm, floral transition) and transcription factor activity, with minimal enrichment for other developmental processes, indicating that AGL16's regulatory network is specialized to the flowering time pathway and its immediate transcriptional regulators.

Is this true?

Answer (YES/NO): NO